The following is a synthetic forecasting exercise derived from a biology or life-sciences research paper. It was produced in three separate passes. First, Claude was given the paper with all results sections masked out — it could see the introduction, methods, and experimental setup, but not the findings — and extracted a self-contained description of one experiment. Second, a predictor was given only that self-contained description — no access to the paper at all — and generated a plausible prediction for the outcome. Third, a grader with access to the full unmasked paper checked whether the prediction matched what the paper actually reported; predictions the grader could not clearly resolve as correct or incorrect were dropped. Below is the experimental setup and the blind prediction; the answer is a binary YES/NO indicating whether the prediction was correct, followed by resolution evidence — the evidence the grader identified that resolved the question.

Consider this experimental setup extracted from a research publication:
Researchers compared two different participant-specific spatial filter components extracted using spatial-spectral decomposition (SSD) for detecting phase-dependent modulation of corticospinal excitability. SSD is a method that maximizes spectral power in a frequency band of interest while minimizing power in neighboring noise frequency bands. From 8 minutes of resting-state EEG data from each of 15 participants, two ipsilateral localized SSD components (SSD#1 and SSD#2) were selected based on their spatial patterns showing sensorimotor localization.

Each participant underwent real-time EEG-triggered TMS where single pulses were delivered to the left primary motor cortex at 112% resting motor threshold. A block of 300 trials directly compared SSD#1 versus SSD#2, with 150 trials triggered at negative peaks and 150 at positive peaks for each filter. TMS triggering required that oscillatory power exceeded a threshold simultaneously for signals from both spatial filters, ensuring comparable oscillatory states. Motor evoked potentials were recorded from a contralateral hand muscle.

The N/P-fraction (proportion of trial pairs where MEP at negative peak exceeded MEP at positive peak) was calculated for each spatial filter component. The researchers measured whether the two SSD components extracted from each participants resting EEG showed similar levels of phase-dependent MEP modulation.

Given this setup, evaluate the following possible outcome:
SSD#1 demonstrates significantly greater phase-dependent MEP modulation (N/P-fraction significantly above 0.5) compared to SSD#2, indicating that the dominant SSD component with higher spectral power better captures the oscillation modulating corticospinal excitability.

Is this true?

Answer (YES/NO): NO